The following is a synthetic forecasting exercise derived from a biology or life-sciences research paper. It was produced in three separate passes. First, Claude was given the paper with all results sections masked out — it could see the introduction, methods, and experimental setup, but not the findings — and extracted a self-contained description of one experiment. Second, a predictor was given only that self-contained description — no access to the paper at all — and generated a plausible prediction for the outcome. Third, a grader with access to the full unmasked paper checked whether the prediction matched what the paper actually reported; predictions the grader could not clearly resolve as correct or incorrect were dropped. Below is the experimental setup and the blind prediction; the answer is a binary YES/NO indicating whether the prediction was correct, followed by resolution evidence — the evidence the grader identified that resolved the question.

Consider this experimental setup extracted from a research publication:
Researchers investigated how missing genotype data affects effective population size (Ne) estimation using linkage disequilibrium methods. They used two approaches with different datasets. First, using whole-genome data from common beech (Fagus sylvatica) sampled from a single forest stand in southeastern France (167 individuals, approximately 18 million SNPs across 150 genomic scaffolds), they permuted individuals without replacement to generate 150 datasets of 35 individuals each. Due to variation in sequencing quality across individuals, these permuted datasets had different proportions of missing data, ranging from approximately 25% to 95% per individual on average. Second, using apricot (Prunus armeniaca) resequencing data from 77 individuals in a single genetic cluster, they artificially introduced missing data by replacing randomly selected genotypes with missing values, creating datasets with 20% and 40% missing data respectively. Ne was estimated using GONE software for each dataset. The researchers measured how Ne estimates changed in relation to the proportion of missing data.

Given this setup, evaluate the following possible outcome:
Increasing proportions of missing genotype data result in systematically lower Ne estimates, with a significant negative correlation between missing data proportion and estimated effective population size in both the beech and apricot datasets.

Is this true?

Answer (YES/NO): NO